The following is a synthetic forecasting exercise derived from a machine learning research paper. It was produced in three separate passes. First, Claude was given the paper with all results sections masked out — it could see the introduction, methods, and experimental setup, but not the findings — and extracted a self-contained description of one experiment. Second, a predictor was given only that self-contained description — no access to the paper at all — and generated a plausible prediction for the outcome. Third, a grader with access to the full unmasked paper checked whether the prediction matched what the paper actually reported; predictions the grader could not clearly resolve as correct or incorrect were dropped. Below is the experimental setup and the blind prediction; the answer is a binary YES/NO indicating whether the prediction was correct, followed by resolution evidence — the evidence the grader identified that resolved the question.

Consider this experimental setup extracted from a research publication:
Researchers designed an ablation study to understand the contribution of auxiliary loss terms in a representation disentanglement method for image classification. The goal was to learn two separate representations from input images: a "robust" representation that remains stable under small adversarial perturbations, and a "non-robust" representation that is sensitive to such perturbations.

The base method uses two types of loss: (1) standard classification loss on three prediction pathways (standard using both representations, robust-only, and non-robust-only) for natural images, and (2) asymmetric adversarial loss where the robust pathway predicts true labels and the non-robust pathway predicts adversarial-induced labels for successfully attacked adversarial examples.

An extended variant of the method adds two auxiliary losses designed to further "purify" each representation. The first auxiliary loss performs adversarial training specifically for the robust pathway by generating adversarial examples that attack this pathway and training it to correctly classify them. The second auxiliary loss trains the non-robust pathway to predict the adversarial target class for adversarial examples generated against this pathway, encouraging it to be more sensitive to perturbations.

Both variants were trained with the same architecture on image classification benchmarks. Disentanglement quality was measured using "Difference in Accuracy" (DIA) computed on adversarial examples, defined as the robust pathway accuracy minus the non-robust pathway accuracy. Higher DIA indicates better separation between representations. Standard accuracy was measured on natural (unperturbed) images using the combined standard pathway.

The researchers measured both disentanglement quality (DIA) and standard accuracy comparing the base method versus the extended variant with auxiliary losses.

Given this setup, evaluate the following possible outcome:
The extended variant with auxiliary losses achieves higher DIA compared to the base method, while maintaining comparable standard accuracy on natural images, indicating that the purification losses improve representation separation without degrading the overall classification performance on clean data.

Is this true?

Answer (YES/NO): NO